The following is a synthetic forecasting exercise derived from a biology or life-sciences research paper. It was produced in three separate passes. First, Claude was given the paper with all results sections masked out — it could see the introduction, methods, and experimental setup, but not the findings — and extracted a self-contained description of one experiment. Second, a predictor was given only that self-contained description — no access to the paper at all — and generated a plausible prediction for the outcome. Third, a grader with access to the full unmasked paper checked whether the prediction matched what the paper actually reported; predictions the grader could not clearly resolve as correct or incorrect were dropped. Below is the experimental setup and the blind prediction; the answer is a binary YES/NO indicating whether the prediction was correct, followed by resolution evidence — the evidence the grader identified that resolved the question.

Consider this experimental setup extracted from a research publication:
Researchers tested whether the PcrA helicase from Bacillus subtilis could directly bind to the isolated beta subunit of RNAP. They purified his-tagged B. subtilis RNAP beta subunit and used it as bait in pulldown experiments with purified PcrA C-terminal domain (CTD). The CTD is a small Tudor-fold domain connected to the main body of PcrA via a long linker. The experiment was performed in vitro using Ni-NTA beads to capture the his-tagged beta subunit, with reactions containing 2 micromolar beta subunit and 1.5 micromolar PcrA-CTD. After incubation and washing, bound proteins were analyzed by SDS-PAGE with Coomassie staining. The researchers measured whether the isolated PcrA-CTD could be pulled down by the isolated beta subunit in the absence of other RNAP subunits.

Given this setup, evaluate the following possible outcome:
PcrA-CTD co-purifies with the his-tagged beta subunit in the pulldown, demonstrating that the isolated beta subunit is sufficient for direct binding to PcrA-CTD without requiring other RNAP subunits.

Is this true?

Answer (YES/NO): NO